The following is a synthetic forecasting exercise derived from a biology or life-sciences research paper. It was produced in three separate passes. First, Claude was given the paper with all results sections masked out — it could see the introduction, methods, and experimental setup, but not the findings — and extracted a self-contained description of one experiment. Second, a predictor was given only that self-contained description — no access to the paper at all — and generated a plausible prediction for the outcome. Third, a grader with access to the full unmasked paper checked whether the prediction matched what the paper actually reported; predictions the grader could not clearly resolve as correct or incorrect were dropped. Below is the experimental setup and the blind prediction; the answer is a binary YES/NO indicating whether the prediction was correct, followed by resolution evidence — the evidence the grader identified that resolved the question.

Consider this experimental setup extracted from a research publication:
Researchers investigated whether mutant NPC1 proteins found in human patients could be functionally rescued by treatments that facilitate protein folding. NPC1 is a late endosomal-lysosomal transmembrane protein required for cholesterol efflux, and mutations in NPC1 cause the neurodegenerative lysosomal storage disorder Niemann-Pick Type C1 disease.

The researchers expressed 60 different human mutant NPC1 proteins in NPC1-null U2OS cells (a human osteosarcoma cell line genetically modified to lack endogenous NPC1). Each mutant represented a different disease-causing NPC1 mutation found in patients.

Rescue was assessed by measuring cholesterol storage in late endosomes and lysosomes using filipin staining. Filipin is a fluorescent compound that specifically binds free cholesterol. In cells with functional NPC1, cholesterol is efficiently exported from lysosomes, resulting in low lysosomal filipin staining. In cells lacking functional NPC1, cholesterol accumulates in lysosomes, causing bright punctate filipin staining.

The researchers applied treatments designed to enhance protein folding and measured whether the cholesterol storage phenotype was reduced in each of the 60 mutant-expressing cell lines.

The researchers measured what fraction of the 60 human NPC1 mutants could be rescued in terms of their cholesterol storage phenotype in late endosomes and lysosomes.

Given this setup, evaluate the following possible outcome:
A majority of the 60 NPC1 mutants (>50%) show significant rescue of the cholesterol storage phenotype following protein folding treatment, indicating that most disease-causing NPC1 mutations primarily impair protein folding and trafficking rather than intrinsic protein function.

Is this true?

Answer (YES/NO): YES